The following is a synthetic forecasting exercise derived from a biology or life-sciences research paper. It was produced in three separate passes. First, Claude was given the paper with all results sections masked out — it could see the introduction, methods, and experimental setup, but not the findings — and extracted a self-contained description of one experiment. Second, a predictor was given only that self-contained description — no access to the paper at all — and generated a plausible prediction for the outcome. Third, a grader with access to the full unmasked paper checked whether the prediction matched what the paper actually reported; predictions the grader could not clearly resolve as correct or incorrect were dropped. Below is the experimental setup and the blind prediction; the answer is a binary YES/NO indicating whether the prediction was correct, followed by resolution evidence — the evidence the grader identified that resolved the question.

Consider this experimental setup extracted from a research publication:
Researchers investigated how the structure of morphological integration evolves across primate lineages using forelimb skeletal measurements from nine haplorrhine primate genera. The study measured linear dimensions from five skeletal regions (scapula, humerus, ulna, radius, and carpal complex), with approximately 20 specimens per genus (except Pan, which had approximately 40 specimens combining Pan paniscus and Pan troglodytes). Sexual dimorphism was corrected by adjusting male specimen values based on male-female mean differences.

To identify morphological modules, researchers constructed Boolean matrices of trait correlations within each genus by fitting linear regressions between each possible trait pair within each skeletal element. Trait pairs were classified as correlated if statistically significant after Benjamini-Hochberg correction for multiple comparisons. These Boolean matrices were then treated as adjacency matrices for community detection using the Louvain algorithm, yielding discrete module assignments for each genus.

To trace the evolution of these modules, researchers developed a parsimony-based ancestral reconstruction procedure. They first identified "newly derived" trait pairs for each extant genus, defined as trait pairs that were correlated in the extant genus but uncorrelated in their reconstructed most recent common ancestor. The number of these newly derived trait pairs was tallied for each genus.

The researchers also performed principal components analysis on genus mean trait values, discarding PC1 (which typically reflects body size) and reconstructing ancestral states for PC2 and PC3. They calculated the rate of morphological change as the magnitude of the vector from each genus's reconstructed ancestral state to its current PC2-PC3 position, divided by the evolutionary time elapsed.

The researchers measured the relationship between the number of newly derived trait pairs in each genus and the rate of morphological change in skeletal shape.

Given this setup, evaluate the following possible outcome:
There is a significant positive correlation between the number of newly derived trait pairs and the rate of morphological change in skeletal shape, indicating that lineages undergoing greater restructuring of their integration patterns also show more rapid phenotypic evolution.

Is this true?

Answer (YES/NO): NO